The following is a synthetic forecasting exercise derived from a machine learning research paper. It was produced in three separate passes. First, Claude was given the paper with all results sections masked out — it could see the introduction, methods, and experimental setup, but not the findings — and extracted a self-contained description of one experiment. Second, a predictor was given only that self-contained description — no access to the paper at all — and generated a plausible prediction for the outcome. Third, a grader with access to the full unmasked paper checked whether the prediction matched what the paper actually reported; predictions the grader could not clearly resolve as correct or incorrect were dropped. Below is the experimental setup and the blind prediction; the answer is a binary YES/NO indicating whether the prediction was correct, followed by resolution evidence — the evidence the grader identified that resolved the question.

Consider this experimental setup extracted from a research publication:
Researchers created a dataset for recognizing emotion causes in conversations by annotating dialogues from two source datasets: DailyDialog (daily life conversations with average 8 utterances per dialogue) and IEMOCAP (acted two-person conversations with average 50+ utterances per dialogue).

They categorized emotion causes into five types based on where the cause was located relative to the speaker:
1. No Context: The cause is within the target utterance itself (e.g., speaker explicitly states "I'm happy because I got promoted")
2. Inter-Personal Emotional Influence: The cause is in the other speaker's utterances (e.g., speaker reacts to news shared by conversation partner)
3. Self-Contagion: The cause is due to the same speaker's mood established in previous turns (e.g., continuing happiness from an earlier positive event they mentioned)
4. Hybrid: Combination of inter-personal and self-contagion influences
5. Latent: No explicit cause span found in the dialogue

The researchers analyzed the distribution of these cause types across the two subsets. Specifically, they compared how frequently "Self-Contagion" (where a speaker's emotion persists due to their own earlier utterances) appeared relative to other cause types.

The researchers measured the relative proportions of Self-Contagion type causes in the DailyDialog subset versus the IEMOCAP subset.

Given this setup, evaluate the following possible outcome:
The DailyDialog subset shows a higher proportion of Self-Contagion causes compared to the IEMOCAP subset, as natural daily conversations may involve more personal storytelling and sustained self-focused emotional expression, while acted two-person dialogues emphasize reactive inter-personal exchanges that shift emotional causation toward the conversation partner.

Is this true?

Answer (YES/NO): NO